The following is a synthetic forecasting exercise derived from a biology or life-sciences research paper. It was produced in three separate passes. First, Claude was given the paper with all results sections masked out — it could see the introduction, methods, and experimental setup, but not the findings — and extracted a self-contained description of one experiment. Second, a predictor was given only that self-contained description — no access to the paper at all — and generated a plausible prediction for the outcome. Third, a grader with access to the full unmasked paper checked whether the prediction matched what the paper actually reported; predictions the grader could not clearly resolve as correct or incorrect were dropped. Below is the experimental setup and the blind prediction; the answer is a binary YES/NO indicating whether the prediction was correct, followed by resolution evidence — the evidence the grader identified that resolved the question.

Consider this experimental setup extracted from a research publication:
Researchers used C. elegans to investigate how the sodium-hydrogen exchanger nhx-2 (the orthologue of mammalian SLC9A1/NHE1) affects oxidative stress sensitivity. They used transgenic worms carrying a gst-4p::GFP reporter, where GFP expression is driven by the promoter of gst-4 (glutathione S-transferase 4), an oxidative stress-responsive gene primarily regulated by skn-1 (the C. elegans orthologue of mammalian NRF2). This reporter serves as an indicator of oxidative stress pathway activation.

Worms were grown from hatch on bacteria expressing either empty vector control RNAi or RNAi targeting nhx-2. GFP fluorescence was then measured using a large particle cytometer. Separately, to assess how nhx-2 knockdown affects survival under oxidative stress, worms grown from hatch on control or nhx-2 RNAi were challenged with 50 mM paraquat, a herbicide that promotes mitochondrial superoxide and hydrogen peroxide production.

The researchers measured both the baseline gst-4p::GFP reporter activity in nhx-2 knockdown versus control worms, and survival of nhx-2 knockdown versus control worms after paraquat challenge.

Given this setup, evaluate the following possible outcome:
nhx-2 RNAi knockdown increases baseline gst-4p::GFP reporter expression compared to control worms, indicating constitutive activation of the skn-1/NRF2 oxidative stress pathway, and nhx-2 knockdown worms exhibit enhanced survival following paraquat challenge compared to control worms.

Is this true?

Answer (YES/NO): NO